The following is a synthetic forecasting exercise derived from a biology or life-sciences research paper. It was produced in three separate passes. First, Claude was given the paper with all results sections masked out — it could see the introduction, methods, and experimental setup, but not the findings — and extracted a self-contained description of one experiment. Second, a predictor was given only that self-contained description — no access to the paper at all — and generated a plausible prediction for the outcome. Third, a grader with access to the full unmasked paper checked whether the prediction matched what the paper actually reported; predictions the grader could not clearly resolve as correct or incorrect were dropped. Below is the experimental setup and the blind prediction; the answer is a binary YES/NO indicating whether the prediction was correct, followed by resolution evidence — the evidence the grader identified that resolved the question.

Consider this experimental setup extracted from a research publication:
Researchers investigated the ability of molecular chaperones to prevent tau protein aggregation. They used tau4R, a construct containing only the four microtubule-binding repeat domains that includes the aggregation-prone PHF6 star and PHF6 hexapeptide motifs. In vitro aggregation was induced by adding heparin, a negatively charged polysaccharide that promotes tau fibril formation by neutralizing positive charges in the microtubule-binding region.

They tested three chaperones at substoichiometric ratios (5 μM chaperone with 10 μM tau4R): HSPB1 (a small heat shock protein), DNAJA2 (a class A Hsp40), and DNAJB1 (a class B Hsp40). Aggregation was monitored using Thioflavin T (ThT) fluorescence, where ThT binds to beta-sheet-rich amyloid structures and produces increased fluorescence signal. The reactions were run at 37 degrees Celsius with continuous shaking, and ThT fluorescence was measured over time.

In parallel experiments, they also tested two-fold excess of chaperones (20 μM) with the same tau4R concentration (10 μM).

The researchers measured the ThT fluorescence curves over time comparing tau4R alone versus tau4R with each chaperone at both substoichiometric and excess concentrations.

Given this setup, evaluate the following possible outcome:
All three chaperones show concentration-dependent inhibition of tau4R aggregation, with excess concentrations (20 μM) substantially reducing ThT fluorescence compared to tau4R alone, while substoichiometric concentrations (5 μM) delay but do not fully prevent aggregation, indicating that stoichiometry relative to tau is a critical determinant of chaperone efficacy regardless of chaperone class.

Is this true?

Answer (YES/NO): NO